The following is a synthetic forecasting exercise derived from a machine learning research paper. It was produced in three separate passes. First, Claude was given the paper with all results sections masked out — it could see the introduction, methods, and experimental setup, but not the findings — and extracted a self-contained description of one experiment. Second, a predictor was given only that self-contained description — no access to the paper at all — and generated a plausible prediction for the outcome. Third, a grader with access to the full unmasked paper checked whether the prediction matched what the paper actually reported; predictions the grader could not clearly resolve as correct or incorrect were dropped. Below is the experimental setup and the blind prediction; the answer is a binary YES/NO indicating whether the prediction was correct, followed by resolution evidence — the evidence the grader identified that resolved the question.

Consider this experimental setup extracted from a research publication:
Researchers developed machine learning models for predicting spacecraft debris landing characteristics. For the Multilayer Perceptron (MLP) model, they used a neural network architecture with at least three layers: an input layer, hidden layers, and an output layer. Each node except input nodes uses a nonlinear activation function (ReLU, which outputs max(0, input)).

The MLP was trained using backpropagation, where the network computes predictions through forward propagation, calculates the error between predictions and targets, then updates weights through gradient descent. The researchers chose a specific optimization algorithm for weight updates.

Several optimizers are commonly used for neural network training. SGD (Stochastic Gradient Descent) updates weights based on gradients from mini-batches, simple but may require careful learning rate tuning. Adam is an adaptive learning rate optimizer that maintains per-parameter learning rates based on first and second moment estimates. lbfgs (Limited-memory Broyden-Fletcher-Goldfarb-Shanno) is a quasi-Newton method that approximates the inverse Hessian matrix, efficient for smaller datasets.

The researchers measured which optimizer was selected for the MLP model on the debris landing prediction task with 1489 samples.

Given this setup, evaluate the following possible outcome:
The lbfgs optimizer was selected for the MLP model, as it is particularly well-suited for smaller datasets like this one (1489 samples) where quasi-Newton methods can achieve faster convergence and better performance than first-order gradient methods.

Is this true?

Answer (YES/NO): YES